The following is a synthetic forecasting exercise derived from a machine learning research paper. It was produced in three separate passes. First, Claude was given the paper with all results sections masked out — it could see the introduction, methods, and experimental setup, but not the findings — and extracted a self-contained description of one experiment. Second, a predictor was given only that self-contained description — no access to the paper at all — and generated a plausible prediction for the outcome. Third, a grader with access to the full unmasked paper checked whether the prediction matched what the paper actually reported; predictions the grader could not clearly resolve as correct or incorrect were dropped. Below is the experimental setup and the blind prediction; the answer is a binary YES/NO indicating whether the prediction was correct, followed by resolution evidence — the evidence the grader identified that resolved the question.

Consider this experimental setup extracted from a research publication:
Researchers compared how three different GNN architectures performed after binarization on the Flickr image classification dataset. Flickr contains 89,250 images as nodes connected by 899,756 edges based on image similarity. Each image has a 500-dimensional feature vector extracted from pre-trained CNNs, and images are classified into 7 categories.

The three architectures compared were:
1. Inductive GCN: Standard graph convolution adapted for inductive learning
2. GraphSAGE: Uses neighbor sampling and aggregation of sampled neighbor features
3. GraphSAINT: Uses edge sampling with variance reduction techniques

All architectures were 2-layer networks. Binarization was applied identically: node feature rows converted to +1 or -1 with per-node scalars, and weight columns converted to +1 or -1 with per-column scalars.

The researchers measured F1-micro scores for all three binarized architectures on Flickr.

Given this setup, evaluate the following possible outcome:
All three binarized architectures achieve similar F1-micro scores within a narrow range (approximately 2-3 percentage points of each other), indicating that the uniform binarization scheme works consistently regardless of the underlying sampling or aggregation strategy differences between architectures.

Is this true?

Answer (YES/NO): NO